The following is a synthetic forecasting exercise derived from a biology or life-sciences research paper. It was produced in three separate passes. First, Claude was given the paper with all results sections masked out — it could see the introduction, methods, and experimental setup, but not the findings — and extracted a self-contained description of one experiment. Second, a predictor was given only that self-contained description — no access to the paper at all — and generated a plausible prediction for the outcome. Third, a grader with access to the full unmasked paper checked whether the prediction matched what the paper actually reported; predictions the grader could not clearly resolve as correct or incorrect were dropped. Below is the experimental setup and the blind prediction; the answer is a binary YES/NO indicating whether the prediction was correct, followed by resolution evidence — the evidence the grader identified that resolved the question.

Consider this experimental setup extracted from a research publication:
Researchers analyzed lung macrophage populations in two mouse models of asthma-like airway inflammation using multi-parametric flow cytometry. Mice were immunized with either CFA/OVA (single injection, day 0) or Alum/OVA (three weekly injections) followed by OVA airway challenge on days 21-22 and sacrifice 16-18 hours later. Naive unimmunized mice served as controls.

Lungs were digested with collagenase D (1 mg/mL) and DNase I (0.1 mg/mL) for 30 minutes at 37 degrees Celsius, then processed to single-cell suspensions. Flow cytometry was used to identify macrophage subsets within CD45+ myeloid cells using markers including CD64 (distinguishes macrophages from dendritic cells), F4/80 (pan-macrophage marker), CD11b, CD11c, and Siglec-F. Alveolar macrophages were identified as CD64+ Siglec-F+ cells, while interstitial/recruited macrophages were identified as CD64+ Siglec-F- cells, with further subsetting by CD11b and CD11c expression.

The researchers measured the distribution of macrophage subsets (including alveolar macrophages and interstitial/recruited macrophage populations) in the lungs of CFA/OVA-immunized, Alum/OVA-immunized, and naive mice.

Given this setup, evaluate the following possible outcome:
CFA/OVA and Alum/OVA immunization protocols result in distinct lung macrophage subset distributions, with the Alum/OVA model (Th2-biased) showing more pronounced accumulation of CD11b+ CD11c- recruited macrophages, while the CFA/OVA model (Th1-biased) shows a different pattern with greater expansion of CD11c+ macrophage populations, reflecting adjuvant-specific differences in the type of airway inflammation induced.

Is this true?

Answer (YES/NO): NO